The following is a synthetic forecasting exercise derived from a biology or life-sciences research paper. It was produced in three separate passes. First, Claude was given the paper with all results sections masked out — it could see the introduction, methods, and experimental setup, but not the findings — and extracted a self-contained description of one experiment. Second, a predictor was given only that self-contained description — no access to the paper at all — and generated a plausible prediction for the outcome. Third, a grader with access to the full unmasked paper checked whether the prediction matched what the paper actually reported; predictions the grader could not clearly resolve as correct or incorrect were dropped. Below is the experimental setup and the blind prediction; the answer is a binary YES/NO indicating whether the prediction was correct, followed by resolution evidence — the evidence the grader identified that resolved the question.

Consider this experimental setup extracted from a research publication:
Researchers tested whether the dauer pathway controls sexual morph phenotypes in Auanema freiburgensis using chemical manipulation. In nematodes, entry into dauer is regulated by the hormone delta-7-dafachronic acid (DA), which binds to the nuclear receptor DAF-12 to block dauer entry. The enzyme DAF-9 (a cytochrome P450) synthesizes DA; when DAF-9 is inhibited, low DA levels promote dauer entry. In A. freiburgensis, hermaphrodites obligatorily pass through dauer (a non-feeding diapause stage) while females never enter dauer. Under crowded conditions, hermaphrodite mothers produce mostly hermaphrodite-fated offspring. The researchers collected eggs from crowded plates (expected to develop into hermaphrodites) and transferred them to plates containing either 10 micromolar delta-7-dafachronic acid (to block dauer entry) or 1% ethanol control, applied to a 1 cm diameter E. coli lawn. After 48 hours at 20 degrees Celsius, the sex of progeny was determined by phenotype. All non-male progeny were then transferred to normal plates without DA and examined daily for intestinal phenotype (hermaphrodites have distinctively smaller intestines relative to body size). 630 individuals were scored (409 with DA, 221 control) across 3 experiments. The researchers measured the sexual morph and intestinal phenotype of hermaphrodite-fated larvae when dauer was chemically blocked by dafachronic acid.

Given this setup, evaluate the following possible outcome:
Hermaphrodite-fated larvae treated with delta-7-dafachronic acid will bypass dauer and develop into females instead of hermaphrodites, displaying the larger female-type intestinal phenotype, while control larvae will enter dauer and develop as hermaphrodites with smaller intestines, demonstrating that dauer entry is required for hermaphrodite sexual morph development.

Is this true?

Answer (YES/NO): NO